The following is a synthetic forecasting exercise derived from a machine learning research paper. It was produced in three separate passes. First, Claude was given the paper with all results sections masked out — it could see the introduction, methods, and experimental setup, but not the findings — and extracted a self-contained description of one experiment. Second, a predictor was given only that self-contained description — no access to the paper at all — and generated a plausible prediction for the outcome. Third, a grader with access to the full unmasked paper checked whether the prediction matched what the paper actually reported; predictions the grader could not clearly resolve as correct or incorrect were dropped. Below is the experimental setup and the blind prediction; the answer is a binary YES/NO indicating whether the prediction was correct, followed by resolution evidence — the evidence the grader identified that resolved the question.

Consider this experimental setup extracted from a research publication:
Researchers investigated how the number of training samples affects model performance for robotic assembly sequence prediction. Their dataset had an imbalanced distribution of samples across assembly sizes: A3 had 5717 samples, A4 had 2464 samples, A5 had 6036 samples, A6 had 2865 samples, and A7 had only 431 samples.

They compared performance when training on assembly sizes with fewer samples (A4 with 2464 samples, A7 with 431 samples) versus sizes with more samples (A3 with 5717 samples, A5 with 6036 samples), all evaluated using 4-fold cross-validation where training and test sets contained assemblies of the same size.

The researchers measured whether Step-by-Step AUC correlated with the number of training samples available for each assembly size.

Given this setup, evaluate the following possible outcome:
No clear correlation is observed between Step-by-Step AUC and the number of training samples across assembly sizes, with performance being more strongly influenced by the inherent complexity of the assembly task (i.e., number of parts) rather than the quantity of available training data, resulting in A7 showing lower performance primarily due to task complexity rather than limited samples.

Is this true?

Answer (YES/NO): NO